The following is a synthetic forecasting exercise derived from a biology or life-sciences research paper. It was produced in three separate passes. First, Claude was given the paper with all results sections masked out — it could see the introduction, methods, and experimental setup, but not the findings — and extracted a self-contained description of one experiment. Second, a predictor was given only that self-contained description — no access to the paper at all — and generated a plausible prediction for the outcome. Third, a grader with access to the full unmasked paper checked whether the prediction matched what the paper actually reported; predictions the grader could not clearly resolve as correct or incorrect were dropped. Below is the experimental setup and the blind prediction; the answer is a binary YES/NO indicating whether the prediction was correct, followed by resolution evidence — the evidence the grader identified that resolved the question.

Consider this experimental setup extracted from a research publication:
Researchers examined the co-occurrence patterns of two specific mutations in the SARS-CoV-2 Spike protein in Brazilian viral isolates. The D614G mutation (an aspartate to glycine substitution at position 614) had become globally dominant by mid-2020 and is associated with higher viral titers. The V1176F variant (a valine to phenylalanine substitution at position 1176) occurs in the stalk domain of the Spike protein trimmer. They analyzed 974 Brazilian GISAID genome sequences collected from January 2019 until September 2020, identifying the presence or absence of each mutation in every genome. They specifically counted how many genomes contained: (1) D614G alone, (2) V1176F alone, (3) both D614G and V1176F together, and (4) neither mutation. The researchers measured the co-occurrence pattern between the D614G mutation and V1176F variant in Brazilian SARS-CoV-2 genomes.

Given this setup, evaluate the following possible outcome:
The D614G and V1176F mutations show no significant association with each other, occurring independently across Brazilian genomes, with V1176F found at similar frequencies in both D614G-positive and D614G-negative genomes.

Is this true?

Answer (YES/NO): NO